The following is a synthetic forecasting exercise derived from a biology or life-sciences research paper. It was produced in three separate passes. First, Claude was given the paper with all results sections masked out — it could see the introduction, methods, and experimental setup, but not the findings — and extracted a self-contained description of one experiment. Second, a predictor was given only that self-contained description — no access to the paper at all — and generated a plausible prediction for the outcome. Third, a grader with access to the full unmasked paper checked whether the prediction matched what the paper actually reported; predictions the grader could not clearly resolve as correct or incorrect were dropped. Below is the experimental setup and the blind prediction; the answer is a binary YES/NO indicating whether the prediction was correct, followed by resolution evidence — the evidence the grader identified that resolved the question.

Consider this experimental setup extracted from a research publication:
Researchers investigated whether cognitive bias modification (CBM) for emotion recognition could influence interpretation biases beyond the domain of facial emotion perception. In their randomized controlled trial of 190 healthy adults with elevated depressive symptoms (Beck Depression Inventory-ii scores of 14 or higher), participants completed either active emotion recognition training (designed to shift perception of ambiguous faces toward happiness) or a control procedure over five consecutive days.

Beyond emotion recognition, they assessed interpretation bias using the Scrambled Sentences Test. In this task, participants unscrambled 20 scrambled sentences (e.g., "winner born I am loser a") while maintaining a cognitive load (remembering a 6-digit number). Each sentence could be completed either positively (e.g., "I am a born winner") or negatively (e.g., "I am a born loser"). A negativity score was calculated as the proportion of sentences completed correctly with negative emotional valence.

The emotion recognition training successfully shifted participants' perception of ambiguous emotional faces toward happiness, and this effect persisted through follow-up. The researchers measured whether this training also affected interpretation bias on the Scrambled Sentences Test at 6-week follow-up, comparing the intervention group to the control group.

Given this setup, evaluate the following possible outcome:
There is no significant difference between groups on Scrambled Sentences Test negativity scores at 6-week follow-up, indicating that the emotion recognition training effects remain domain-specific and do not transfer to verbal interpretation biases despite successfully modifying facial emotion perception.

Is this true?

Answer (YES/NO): YES